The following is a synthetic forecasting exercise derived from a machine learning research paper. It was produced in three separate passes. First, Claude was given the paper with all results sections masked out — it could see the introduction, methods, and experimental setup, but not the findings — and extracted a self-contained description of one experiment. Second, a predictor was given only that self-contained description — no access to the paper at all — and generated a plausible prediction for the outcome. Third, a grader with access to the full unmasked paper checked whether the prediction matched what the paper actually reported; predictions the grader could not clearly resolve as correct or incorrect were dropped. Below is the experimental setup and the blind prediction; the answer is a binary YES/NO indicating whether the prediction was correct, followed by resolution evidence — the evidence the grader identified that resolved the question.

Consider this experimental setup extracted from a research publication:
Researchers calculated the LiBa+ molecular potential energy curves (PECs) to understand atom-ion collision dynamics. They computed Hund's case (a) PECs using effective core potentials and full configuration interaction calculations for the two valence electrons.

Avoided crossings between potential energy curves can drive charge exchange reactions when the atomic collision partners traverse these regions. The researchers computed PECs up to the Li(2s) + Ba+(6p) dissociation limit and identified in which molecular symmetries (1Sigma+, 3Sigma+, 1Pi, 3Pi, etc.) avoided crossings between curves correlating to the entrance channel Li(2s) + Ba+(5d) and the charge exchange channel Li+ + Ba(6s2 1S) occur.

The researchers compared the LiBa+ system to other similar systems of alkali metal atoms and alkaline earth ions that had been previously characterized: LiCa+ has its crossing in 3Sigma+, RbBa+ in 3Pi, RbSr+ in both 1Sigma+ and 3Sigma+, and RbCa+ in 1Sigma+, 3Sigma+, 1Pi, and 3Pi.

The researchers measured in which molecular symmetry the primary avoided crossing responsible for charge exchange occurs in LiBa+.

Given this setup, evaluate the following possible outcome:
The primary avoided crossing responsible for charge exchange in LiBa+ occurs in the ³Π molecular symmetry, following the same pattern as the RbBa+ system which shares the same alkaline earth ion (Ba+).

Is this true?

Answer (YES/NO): NO